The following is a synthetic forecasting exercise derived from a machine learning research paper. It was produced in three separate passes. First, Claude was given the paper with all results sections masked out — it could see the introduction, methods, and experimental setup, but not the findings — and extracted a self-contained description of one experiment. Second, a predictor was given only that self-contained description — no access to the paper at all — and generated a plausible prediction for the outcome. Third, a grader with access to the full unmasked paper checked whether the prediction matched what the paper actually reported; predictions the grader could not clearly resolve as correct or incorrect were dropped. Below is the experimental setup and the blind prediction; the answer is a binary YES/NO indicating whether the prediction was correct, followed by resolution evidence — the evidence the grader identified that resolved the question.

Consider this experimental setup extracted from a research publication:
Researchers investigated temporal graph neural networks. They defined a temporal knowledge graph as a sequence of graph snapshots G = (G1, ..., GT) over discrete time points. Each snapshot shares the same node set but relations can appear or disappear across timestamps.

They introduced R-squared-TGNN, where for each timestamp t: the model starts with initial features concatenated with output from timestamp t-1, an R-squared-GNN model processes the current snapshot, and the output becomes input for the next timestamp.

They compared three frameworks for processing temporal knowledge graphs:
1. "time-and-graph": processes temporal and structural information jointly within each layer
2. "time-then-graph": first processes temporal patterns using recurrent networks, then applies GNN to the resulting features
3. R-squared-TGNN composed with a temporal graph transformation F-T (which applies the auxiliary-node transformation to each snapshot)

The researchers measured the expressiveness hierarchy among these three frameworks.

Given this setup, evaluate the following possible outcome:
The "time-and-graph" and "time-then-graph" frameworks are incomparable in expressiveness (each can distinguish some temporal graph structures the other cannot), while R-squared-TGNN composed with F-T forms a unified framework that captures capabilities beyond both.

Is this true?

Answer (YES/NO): NO